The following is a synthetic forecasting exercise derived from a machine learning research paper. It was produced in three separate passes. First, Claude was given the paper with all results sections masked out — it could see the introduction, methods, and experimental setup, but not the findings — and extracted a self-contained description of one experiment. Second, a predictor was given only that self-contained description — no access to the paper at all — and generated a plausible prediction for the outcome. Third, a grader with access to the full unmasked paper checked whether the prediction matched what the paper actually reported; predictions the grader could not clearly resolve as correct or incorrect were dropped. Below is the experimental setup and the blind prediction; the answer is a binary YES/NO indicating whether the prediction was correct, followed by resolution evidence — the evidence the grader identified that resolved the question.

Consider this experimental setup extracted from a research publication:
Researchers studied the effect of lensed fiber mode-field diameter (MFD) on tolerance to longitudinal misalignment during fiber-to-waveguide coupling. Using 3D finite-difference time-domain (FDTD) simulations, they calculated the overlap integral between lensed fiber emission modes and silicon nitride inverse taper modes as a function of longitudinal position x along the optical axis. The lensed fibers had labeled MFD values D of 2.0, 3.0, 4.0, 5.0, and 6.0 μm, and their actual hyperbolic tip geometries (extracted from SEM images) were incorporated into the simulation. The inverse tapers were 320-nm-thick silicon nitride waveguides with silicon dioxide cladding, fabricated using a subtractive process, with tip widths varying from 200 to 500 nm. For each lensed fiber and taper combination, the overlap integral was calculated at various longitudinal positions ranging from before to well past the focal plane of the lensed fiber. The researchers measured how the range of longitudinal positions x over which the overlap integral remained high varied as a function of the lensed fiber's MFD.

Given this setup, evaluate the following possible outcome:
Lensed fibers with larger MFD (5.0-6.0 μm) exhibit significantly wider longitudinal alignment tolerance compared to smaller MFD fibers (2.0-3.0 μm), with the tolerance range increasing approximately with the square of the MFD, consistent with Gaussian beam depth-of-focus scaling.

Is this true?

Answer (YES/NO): NO